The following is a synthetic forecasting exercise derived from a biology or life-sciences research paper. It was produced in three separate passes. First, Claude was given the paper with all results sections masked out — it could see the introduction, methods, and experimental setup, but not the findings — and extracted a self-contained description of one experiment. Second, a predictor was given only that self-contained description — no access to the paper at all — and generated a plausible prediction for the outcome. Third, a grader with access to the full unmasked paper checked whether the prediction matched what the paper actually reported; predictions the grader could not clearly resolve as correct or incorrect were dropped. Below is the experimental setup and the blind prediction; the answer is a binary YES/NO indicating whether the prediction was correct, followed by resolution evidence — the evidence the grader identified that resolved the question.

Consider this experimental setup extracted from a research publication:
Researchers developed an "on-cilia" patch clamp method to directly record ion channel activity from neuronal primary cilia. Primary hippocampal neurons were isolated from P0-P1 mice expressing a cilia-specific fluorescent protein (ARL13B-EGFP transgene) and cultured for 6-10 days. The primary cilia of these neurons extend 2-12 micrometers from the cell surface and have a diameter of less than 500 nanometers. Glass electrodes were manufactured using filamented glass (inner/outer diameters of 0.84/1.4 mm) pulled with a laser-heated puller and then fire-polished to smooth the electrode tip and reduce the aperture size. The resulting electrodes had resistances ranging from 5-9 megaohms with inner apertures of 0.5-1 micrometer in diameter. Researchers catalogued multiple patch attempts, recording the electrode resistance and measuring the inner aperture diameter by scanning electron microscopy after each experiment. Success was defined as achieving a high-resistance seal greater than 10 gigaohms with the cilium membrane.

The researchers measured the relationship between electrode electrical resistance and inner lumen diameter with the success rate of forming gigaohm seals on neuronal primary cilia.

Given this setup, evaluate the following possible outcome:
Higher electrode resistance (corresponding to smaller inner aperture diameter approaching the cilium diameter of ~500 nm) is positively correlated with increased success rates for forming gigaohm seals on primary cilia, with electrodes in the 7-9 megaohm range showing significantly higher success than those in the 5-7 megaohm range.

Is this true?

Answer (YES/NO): NO